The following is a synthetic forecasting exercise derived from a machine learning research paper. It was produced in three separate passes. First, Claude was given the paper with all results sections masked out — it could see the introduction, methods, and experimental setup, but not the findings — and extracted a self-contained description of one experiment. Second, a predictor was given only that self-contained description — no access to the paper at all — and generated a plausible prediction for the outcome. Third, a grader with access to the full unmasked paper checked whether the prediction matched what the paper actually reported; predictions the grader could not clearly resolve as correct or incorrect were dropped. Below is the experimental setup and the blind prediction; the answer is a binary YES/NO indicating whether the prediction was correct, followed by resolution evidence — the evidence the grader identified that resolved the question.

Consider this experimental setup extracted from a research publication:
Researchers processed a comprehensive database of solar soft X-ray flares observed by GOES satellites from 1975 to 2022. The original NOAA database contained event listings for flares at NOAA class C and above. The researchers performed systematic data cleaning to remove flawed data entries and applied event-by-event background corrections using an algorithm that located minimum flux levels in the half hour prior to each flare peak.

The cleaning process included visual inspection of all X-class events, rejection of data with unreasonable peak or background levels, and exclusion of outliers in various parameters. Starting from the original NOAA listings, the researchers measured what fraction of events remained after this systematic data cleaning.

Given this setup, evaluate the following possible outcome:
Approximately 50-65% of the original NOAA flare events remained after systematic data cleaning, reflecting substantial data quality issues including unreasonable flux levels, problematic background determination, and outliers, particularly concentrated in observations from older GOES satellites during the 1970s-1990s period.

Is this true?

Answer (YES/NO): NO